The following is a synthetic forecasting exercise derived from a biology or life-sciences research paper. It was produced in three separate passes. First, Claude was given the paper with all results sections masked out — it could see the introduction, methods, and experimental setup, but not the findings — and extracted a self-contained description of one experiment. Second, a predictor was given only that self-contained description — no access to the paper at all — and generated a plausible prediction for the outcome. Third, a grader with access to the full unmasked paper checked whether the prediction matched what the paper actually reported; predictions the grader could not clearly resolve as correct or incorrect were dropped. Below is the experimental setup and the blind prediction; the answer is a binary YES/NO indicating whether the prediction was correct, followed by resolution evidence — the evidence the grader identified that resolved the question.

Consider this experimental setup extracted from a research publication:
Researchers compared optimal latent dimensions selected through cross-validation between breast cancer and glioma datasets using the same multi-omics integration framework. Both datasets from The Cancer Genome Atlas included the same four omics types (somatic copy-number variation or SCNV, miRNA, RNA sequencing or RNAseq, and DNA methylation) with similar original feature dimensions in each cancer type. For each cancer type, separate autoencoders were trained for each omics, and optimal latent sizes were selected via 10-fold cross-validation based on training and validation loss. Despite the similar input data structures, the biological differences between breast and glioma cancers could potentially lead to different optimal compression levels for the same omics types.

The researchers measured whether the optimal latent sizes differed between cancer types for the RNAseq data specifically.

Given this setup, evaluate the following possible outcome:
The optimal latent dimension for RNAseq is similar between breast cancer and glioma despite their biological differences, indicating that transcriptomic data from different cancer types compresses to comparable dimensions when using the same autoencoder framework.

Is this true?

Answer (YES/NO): NO